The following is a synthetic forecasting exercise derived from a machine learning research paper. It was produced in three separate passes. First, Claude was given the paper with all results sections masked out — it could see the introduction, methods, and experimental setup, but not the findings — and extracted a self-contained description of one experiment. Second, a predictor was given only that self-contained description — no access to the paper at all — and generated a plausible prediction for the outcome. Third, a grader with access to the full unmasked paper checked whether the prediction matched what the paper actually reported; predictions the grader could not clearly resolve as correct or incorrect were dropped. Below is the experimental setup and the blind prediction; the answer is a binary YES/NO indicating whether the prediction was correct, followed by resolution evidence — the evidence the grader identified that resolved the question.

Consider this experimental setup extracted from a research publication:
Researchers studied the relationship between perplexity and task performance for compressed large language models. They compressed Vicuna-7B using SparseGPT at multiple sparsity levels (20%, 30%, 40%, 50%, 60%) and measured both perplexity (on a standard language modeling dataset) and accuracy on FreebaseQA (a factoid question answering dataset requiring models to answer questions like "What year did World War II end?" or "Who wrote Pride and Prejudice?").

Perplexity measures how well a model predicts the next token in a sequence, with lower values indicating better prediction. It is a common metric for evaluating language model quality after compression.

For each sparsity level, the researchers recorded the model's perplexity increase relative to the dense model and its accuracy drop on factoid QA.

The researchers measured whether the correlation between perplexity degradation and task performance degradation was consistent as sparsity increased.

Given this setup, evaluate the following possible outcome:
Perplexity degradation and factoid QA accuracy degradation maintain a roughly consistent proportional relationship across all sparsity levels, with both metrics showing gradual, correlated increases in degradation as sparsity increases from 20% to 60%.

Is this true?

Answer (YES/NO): NO